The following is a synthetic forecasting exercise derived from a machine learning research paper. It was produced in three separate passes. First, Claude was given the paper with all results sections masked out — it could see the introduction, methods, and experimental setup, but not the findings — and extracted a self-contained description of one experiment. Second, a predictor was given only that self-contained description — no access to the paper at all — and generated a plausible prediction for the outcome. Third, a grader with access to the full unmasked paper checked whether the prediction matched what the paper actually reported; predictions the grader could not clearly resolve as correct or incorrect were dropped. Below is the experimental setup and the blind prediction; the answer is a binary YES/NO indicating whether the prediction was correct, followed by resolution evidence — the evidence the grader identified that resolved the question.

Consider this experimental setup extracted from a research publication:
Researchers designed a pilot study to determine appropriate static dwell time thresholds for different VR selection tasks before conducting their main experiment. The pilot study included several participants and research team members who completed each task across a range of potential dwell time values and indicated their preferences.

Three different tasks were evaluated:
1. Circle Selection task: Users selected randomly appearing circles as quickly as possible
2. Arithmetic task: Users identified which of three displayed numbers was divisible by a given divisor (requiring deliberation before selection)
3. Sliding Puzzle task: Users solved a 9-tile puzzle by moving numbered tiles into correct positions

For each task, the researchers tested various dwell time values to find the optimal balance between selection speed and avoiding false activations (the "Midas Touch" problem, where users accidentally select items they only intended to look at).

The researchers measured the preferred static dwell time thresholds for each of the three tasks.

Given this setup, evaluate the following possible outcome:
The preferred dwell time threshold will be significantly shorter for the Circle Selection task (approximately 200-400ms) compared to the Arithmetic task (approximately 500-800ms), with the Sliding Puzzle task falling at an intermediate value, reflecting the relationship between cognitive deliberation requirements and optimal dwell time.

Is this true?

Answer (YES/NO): NO